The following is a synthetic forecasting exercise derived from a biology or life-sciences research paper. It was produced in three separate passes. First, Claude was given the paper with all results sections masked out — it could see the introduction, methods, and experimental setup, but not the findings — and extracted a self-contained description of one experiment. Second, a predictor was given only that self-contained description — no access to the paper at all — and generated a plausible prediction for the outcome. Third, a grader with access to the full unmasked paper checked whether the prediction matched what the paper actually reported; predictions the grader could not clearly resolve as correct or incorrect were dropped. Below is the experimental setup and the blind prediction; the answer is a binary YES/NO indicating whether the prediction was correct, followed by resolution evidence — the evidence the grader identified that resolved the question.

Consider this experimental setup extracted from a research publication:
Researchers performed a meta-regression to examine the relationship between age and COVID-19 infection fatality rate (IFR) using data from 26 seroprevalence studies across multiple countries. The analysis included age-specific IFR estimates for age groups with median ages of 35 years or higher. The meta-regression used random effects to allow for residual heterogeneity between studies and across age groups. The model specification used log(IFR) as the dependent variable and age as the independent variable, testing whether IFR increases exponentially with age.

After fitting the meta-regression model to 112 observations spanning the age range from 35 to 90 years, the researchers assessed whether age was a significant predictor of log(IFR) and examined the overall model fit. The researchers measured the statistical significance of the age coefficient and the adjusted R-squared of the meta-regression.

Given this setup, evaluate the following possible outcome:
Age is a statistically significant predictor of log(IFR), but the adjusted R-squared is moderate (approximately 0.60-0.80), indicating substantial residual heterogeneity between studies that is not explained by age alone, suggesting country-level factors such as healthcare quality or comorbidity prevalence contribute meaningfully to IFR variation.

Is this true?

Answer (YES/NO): NO